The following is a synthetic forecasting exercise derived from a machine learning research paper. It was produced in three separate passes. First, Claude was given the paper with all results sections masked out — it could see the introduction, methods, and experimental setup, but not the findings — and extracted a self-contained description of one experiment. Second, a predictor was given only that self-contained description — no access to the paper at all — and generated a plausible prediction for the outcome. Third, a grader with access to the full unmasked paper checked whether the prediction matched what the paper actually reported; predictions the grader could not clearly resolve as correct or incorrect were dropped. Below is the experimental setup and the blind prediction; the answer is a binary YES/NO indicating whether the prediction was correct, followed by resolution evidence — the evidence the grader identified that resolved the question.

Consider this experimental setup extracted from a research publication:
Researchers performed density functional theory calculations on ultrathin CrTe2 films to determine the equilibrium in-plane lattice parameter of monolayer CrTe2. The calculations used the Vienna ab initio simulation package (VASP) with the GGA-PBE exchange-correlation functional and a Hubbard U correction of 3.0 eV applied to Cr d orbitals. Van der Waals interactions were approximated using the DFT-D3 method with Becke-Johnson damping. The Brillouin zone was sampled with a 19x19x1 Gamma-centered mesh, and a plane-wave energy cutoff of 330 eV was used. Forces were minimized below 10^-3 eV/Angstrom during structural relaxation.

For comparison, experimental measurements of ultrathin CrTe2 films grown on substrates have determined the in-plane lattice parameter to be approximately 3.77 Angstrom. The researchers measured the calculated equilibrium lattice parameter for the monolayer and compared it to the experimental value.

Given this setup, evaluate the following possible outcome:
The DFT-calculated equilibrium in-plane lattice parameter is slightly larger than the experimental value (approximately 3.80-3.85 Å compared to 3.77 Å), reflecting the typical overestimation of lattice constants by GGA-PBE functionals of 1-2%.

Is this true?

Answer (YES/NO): NO